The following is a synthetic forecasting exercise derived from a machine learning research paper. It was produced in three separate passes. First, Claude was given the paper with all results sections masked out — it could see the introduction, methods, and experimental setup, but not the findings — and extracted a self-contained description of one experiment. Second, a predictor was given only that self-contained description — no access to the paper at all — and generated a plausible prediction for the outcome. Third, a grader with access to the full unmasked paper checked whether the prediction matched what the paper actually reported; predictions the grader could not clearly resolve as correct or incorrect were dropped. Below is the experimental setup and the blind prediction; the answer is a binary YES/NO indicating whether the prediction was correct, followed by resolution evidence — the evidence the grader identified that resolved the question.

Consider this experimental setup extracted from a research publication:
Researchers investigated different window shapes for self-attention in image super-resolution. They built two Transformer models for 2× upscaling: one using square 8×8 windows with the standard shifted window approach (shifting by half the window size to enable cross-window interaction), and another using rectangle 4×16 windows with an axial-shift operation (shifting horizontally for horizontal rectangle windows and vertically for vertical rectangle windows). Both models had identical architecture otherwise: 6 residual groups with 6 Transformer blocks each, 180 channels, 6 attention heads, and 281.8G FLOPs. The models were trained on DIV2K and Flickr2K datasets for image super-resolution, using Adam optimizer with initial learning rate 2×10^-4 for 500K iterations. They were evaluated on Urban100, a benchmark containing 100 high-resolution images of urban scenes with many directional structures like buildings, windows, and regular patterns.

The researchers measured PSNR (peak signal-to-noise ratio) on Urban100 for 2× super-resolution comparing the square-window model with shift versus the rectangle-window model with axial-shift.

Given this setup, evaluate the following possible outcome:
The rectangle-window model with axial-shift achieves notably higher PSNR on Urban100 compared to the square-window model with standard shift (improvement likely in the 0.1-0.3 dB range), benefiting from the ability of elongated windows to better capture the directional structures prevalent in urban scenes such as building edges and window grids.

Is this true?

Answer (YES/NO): YES